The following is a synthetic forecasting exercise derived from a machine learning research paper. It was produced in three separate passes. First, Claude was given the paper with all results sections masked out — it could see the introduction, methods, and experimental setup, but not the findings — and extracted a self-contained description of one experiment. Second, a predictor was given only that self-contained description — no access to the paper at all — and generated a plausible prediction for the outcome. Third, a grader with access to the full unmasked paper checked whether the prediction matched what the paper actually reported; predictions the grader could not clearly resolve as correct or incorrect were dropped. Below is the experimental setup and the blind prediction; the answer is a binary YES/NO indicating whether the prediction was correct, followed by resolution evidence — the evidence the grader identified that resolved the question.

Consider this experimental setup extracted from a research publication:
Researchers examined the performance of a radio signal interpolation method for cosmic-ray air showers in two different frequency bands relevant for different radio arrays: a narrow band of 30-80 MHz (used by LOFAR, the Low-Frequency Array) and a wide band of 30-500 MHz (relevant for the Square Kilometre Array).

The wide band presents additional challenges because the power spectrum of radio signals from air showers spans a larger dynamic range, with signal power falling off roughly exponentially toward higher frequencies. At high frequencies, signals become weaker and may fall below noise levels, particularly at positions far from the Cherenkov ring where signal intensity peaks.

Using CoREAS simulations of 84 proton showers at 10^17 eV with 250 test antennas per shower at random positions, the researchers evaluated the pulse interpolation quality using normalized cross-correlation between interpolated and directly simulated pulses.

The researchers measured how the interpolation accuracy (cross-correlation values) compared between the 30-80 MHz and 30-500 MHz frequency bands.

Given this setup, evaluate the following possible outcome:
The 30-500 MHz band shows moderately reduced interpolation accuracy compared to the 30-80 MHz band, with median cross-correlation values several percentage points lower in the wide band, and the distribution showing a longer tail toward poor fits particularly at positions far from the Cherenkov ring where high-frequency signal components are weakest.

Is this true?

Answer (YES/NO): NO